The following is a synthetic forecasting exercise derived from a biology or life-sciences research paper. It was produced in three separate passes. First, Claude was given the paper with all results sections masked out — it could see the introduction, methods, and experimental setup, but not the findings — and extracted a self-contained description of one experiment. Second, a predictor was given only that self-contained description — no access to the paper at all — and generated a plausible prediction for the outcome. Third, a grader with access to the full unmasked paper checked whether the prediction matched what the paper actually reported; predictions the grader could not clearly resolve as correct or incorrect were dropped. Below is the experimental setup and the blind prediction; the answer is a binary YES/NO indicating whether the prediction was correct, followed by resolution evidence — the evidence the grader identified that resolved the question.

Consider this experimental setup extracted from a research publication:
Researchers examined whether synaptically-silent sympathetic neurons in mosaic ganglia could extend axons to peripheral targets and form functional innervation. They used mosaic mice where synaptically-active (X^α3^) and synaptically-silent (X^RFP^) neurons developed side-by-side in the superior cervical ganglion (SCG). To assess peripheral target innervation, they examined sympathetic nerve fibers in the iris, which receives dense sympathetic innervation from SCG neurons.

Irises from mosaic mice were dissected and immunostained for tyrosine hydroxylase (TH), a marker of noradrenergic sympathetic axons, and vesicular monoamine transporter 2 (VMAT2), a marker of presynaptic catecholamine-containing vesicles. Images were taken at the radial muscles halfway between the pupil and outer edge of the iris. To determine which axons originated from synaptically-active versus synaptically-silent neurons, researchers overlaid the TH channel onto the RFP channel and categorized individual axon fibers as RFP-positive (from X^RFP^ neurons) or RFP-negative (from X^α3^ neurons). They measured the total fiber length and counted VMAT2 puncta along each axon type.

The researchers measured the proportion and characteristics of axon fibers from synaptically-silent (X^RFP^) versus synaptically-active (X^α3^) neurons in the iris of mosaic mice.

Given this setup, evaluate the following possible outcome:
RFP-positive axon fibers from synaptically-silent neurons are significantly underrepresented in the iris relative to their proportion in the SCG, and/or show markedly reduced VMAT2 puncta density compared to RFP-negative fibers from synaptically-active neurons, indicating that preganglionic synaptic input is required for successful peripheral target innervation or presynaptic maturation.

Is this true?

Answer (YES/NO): NO